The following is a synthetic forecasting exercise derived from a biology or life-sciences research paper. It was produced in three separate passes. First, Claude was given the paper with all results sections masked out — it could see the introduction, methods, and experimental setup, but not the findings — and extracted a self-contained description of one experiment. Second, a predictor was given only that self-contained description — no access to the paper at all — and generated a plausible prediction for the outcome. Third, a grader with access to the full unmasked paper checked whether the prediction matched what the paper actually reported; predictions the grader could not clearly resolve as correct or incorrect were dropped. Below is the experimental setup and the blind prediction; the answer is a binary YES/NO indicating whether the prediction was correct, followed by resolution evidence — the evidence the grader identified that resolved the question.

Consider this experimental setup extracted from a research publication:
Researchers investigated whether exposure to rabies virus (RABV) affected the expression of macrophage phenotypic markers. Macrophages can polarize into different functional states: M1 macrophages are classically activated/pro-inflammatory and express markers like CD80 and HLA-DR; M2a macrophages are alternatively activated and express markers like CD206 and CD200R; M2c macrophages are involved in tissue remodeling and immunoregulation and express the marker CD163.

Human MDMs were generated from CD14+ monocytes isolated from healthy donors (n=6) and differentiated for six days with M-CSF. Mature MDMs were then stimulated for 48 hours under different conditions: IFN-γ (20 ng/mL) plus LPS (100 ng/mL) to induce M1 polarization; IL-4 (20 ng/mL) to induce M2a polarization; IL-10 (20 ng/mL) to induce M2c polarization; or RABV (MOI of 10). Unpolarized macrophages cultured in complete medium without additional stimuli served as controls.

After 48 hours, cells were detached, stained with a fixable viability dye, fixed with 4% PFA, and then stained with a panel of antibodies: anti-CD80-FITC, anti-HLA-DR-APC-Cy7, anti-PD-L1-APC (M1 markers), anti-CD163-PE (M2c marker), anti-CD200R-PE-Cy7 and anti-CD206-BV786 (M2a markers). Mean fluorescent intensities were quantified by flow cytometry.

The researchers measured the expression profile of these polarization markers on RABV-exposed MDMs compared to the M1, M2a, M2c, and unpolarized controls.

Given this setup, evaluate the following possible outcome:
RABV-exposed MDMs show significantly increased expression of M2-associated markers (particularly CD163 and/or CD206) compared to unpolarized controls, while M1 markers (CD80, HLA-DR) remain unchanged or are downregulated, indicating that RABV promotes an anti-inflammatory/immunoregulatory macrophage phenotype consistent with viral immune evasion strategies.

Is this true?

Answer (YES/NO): YES